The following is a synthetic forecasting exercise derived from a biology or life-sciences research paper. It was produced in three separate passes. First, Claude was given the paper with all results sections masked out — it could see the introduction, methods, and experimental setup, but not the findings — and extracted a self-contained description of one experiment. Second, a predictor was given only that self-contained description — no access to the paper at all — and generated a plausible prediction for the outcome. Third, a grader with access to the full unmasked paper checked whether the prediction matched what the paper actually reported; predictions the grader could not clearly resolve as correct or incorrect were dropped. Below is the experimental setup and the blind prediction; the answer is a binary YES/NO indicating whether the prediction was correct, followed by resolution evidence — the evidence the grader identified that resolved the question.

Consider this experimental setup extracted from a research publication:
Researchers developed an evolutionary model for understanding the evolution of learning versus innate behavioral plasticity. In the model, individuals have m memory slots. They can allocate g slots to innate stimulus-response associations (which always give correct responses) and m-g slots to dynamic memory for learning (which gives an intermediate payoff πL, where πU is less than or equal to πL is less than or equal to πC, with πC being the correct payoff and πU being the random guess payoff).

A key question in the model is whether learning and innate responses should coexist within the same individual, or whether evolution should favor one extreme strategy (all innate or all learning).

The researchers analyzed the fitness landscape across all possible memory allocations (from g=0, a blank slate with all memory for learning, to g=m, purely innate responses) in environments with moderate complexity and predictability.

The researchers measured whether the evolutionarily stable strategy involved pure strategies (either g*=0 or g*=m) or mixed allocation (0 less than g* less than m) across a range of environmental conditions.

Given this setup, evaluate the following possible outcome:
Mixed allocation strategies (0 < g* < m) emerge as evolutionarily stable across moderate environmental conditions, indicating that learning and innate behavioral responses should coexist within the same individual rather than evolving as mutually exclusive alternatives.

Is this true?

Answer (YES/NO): YES